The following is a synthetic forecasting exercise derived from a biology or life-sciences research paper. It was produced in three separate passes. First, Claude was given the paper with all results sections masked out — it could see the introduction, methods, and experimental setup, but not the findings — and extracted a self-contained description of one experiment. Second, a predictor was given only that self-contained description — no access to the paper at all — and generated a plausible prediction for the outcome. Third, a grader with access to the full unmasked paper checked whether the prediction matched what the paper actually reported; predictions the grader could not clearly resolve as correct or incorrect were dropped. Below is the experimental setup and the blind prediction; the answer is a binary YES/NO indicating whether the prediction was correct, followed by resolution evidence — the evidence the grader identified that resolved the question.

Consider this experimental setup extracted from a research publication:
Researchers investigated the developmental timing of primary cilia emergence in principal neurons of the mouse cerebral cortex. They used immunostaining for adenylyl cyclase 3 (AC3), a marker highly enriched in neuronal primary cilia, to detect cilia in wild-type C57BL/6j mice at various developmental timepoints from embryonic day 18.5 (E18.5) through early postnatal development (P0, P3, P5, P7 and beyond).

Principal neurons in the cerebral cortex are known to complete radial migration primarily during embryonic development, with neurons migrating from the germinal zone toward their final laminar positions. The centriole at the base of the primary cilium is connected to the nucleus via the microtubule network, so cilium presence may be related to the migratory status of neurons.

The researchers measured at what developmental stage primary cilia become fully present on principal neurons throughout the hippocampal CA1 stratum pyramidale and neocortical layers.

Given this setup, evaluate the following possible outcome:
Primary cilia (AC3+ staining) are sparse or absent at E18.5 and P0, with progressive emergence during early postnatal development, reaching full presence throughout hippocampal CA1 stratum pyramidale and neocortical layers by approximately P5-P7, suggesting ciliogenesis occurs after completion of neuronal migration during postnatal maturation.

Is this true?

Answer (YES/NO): NO